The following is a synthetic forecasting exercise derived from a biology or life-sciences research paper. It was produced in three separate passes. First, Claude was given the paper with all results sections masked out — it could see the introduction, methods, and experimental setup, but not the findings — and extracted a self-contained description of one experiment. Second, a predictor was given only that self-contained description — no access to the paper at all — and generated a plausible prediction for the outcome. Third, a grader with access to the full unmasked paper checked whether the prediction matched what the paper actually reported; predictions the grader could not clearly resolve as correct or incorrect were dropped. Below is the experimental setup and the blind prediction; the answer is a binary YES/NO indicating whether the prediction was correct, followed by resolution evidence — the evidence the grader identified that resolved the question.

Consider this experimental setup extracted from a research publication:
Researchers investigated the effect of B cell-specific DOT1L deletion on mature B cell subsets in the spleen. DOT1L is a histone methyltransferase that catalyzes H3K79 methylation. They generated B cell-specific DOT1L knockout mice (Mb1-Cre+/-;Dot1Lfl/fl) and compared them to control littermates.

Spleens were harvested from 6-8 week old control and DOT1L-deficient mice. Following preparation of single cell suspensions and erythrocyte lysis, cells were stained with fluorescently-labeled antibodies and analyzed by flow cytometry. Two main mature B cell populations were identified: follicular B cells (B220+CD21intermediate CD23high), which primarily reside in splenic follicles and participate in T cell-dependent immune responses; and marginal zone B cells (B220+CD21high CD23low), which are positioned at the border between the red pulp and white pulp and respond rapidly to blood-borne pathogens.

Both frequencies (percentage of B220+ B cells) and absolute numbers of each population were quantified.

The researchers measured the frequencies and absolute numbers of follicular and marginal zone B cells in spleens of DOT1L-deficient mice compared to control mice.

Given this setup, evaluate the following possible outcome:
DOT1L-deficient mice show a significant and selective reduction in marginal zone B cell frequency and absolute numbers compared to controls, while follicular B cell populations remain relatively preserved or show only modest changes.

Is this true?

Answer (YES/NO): NO